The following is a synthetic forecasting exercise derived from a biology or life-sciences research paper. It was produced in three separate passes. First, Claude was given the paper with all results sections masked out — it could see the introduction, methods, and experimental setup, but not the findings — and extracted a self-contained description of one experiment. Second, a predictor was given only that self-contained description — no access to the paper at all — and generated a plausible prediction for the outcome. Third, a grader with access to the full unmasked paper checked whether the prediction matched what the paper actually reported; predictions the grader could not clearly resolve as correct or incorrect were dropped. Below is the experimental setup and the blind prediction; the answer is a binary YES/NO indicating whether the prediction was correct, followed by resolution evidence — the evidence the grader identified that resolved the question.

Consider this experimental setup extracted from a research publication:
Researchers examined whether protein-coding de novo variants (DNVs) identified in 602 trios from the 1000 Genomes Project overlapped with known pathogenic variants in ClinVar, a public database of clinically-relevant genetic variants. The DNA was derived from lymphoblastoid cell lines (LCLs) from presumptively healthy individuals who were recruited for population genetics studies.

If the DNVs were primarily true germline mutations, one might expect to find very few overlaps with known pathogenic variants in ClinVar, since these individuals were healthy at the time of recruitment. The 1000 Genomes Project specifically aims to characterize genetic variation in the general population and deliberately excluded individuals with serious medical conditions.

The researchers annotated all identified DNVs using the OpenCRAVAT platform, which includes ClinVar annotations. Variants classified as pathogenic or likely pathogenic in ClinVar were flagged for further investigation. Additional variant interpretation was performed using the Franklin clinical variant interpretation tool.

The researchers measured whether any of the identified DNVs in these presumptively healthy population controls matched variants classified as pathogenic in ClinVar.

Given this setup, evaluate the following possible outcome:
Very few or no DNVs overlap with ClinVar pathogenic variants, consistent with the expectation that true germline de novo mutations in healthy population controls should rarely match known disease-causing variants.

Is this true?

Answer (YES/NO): NO